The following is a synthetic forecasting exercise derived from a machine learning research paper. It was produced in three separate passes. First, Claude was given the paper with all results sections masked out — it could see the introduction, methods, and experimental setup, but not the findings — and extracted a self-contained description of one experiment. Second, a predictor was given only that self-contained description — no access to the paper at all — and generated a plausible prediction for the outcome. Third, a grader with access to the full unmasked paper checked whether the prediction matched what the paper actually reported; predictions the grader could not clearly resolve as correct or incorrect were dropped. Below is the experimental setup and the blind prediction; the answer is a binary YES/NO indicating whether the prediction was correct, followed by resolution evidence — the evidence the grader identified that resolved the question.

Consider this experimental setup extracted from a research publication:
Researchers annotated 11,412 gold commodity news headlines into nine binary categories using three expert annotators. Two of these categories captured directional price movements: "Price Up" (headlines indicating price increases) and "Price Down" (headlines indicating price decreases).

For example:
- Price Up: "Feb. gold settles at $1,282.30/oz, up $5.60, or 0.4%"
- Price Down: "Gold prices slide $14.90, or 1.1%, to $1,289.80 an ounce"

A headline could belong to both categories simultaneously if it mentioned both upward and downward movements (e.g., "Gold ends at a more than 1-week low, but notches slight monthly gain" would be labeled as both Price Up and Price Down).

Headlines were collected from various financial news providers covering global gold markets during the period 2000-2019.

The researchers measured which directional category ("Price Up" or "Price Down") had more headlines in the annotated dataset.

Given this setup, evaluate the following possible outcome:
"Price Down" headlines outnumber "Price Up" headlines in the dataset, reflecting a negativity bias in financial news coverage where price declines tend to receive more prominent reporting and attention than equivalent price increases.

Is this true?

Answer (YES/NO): NO